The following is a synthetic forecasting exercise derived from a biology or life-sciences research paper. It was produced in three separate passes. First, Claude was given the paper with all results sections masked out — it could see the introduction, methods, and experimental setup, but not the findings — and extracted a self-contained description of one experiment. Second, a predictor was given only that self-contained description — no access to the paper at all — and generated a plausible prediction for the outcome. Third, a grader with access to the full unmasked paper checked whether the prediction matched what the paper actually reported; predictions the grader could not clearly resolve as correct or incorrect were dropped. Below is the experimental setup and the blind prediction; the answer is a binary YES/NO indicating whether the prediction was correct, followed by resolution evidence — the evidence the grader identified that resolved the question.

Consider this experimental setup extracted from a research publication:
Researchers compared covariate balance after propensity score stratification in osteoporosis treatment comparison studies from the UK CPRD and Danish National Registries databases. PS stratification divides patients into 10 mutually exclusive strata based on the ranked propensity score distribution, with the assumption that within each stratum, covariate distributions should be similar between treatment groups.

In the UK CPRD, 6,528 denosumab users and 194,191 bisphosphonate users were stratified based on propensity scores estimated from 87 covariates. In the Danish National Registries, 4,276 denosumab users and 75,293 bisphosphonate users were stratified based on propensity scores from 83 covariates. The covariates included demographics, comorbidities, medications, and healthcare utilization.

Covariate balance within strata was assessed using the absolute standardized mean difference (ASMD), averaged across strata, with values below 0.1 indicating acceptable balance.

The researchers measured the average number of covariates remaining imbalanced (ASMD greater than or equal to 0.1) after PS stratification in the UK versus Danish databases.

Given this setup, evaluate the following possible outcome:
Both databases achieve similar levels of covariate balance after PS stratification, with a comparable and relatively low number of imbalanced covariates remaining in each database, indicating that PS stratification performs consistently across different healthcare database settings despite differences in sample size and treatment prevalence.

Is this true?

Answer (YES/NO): NO